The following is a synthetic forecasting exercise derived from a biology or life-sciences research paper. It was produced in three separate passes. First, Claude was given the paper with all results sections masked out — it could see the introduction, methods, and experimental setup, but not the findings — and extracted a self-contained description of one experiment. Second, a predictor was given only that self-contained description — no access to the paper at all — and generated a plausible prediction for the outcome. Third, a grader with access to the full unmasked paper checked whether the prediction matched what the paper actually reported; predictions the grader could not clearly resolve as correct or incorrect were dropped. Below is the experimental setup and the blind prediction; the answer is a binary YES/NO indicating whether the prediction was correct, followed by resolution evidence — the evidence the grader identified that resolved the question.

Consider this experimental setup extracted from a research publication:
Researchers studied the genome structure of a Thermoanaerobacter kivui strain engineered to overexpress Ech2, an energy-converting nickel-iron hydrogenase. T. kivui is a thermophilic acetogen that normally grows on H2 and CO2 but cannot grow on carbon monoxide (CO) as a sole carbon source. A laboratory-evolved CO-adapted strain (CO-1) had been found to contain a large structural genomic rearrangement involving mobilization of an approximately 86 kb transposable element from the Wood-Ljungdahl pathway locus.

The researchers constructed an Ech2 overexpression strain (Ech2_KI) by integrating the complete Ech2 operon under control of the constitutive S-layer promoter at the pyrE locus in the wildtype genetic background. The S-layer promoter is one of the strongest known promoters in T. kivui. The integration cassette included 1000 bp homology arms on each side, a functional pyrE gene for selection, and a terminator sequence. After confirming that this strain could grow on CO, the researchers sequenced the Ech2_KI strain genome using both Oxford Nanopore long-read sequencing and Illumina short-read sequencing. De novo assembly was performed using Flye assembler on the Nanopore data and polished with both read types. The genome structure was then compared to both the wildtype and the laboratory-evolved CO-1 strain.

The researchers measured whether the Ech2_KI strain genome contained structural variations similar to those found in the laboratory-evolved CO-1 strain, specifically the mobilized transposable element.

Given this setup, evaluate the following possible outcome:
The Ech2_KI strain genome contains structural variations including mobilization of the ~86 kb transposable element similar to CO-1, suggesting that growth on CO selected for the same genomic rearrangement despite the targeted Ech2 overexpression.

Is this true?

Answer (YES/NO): NO